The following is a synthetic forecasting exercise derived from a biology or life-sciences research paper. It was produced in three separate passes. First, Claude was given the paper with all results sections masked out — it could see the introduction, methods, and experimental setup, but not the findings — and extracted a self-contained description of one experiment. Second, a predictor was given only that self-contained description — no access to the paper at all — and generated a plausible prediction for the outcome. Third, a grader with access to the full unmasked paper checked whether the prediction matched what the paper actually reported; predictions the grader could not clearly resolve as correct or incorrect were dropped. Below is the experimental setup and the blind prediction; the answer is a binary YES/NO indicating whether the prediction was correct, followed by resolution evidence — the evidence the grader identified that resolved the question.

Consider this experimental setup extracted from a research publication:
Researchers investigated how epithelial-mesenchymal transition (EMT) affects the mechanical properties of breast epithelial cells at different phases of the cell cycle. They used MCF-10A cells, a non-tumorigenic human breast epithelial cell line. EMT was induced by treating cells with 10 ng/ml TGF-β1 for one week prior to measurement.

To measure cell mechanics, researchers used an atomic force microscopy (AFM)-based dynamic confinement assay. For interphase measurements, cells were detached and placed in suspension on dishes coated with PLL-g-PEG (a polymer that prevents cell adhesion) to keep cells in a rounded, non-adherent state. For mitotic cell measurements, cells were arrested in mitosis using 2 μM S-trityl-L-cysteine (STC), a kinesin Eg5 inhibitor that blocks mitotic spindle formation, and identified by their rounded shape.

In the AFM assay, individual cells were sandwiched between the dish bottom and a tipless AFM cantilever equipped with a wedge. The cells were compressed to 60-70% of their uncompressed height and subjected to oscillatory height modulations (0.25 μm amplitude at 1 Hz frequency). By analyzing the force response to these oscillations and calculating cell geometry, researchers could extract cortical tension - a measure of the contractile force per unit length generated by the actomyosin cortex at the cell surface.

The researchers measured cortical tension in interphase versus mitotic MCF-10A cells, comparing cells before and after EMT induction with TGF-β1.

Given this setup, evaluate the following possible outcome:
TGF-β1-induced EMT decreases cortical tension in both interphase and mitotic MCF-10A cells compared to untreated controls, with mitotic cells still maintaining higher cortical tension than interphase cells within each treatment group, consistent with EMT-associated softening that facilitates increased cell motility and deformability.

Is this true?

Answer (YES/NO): NO